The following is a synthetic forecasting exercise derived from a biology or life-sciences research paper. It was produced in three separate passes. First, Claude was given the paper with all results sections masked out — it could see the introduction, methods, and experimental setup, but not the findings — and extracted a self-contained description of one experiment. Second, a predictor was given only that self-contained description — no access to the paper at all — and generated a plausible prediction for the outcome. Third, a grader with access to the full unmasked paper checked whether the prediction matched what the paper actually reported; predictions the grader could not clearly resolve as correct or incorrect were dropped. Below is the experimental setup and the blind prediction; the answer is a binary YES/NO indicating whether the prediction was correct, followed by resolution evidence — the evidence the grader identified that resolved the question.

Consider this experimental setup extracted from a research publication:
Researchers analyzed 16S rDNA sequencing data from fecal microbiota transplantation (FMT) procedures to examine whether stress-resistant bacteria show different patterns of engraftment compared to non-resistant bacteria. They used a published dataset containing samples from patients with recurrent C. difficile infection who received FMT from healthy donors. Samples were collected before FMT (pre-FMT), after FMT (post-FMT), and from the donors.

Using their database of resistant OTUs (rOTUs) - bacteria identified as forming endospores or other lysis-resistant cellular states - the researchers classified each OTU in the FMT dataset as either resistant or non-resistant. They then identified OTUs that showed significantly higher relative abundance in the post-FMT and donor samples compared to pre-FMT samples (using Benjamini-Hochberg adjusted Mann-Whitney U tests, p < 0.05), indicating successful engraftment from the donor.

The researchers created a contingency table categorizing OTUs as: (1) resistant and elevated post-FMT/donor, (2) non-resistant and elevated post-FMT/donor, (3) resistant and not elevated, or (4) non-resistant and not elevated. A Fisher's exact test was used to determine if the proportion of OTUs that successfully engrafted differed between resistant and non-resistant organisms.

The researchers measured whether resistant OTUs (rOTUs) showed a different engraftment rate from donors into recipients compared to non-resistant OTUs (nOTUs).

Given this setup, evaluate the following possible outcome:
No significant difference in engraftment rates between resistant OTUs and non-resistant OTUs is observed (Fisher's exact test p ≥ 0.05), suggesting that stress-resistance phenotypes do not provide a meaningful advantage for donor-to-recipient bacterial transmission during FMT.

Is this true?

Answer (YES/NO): NO